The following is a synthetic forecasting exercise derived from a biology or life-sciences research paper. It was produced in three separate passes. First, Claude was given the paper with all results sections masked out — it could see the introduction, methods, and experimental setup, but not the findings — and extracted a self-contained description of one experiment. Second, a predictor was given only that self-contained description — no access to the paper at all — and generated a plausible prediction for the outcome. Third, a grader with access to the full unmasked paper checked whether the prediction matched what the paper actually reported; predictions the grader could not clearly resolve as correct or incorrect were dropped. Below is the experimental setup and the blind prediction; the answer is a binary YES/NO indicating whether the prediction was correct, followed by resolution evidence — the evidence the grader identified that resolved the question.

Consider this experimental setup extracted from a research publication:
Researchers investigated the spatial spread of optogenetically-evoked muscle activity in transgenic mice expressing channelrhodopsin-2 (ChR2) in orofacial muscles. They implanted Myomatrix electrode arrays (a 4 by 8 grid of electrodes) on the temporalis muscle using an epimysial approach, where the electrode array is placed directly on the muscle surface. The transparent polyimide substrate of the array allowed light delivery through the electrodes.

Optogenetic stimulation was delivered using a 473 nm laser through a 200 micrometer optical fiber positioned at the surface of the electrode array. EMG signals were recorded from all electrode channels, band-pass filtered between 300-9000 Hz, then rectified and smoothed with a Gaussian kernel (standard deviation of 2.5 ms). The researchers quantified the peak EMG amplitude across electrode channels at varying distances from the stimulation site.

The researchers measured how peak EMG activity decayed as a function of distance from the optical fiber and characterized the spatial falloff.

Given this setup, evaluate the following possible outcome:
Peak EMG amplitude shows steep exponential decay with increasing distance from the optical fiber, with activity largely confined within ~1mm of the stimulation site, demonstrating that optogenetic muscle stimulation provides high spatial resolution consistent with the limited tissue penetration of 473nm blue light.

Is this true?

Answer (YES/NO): NO